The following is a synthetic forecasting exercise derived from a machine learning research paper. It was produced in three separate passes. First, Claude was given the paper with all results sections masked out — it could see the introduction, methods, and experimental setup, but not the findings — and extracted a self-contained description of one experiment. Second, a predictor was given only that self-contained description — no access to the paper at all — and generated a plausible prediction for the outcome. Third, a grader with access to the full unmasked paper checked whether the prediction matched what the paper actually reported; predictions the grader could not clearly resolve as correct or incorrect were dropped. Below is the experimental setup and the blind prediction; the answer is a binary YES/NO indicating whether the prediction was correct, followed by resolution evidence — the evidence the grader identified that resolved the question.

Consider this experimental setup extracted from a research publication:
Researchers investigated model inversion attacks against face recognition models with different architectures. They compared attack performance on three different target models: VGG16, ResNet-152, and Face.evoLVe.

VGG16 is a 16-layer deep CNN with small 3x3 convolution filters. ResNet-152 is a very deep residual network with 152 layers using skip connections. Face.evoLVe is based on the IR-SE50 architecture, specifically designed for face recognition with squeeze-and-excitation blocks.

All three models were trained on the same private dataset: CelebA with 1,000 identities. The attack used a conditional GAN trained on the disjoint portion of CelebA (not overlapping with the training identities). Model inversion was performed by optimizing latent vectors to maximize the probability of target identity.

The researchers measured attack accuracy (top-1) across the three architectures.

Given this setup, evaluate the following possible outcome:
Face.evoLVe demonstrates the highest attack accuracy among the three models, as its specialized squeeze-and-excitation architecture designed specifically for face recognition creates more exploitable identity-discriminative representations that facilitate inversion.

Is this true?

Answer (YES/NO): NO